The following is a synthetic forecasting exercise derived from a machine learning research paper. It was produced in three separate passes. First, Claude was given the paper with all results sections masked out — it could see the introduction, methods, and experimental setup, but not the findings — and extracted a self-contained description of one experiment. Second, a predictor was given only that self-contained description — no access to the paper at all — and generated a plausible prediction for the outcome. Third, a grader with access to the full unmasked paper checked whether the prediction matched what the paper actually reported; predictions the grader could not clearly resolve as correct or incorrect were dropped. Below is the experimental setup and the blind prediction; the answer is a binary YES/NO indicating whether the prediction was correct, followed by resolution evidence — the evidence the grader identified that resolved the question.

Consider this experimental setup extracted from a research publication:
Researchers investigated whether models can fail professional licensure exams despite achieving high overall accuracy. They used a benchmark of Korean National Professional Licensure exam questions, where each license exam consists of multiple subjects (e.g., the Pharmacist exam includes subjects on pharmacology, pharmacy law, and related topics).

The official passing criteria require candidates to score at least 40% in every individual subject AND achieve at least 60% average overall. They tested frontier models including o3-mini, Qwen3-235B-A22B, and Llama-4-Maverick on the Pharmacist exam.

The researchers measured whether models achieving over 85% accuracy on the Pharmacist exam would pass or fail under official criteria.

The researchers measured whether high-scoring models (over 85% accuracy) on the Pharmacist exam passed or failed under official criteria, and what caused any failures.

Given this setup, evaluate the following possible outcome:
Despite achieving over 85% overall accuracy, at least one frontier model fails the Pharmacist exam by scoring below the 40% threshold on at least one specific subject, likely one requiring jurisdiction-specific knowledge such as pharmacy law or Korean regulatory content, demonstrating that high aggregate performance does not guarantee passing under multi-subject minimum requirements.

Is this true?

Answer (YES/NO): YES